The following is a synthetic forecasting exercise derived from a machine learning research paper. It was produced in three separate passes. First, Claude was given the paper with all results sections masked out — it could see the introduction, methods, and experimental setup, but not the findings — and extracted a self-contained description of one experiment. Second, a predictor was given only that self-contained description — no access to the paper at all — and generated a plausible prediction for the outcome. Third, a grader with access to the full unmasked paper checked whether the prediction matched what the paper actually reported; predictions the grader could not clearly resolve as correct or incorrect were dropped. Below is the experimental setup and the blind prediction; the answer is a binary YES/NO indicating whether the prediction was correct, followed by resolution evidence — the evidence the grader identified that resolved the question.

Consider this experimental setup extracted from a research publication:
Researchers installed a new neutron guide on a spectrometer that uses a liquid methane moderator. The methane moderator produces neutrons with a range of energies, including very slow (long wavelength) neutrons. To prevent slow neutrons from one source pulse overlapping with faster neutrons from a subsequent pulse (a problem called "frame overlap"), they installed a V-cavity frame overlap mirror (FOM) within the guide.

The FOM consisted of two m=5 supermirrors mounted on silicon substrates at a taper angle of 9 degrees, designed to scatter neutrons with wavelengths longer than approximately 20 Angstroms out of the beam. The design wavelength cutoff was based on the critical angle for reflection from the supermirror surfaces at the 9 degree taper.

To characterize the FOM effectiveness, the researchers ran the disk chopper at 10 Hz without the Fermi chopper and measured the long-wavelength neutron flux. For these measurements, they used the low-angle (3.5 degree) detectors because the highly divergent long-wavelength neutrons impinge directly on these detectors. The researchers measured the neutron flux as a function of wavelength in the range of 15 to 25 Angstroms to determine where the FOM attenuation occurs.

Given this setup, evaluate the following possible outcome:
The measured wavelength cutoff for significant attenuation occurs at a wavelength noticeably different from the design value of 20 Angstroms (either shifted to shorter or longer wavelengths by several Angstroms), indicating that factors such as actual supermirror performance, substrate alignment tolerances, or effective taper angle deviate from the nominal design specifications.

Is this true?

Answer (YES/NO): NO